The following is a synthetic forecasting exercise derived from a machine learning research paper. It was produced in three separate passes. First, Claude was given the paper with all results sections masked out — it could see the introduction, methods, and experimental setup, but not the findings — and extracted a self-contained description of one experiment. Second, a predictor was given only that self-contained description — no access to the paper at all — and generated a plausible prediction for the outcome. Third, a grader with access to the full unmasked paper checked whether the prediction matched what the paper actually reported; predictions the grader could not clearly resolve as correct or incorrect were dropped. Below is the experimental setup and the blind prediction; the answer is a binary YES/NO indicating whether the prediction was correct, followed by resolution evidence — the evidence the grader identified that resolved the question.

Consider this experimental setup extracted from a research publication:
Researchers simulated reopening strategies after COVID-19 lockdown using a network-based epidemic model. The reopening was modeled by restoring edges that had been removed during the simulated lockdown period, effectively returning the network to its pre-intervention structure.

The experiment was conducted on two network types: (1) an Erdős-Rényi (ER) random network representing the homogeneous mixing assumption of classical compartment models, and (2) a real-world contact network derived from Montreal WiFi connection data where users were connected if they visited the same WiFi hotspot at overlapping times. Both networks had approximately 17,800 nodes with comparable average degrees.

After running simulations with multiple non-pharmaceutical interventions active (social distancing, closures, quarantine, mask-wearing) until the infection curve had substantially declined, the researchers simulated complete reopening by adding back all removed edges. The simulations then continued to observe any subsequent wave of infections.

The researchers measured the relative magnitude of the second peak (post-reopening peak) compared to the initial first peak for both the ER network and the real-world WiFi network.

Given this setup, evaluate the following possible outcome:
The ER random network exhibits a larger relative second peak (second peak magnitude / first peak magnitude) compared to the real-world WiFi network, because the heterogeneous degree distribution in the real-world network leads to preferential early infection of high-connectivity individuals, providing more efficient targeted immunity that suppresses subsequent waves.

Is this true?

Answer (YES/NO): NO